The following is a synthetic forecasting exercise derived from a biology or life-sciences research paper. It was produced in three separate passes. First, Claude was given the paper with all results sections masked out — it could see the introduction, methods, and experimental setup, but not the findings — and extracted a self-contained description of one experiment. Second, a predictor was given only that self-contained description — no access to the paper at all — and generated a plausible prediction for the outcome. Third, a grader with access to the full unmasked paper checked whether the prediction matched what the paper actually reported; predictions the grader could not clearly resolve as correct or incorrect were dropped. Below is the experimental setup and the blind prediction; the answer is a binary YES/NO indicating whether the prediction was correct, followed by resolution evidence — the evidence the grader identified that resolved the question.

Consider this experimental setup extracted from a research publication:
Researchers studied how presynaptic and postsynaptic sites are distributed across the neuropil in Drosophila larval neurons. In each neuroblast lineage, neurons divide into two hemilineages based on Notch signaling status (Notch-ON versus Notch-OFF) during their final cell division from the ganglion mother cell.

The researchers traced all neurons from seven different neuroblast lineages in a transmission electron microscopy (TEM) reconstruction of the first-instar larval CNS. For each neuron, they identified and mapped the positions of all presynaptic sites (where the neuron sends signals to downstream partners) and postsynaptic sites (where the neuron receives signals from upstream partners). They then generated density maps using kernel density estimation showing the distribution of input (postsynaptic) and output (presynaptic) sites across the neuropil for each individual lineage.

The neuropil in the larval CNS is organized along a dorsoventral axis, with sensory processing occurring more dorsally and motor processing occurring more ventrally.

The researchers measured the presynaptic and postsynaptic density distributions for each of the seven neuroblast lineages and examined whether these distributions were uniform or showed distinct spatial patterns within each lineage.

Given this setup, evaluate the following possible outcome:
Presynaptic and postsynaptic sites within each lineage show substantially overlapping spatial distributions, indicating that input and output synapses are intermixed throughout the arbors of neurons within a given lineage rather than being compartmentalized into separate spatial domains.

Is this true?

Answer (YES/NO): YES